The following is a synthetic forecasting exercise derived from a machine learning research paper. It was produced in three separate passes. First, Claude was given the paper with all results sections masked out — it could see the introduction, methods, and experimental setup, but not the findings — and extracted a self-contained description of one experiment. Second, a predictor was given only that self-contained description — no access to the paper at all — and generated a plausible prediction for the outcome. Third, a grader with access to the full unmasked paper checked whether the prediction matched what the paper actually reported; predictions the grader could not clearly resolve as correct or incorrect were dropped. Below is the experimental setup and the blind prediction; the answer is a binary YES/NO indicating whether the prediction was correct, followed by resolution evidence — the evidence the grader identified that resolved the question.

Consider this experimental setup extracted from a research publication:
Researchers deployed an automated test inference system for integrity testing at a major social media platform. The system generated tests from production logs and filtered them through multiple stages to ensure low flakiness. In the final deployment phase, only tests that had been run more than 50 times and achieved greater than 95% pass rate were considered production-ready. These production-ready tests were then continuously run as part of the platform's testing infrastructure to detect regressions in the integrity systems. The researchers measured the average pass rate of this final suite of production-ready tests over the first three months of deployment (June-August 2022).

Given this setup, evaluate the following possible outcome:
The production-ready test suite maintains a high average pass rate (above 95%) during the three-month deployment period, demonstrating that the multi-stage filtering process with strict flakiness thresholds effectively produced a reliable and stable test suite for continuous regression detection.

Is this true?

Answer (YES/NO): YES